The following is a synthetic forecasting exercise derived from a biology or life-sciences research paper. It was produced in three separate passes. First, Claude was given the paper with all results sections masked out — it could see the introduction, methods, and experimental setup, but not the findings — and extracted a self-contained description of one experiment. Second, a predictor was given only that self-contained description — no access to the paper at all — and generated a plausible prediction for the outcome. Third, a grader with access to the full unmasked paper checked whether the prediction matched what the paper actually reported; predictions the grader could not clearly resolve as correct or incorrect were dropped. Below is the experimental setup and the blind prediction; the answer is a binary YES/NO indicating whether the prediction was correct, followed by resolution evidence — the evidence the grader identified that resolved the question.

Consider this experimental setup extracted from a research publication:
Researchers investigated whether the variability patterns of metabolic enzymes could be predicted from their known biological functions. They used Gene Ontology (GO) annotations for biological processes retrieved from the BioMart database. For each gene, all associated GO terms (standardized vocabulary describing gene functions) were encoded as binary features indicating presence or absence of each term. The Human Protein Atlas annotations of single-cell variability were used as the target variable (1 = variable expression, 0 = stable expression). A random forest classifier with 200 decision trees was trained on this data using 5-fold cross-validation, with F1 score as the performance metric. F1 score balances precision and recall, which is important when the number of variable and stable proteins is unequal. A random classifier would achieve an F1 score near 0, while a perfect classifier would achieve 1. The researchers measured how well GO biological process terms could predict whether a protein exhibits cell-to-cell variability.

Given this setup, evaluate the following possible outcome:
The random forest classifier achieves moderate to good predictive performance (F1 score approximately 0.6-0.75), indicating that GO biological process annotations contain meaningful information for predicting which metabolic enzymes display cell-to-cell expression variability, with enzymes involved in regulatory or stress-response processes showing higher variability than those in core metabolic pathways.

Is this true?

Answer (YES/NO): NO